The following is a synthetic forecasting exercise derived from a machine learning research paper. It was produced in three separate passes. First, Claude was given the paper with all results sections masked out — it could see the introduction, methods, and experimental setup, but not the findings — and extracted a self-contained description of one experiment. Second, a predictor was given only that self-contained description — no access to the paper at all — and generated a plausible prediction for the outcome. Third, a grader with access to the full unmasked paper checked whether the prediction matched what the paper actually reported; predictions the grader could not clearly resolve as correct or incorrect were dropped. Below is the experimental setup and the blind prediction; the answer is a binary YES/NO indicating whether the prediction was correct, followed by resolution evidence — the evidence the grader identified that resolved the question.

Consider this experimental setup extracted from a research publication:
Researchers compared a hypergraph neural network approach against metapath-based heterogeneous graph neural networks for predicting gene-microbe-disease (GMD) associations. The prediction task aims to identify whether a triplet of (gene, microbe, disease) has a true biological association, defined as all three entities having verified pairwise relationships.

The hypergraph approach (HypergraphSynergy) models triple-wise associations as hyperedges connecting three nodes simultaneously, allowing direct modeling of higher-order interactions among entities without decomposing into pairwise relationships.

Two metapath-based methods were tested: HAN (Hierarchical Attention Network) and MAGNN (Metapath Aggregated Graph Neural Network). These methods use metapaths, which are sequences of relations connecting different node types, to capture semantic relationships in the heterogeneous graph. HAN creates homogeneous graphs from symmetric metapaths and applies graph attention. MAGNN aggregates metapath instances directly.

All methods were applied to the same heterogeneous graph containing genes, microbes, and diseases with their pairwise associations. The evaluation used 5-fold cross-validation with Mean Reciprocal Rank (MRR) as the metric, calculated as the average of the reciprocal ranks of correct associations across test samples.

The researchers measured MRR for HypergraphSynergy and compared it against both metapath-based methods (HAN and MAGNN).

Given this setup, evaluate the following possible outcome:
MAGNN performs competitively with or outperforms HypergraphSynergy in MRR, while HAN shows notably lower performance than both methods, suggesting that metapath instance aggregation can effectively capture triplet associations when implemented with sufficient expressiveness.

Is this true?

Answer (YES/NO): NO